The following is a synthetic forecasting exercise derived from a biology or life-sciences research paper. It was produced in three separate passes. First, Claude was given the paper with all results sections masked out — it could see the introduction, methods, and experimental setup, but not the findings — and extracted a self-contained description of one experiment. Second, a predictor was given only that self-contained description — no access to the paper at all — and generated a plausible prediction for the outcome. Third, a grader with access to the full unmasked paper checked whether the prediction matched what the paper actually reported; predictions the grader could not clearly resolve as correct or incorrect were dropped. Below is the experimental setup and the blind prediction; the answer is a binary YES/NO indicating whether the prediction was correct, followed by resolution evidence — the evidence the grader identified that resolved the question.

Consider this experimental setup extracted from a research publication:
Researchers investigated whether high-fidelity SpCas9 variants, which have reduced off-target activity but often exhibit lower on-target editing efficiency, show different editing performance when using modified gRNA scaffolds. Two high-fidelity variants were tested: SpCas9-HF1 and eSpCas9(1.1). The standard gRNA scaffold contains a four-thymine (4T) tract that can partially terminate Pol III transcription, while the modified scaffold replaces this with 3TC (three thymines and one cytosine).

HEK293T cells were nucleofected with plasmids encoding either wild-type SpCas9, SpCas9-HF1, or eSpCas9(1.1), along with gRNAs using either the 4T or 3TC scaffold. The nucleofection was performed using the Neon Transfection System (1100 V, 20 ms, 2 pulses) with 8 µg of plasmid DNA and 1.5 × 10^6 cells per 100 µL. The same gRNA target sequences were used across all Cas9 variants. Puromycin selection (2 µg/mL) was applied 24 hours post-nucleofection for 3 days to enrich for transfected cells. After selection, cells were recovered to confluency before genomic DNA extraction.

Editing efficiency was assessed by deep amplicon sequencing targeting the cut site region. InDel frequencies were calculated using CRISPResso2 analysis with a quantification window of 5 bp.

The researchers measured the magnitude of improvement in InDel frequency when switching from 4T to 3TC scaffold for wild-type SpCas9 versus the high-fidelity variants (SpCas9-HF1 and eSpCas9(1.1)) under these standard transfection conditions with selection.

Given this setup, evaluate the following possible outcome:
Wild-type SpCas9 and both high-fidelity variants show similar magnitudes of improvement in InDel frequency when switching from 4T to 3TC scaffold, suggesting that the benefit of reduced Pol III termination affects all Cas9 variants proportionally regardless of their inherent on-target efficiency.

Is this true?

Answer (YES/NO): NO